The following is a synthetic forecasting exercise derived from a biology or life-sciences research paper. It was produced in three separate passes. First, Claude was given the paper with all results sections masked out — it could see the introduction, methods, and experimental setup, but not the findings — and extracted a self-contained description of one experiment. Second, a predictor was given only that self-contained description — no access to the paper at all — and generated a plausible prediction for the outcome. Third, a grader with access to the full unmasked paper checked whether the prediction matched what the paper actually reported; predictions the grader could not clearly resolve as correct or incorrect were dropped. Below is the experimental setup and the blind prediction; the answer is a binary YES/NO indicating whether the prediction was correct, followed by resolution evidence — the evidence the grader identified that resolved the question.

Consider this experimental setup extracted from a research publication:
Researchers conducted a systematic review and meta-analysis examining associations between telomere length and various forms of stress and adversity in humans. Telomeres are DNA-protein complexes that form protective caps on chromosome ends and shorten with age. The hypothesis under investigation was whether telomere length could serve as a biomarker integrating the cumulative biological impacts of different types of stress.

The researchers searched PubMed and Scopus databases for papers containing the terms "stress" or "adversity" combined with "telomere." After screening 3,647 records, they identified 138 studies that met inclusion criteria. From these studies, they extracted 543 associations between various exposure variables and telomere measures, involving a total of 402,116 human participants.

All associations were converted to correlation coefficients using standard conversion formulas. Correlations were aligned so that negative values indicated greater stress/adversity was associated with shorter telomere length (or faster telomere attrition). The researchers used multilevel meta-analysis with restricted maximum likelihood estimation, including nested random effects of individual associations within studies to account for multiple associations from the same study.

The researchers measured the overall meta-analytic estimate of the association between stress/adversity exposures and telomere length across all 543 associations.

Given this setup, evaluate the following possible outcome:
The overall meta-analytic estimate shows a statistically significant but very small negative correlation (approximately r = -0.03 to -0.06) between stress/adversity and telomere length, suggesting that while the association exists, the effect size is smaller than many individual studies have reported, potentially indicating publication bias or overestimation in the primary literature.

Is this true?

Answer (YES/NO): NO